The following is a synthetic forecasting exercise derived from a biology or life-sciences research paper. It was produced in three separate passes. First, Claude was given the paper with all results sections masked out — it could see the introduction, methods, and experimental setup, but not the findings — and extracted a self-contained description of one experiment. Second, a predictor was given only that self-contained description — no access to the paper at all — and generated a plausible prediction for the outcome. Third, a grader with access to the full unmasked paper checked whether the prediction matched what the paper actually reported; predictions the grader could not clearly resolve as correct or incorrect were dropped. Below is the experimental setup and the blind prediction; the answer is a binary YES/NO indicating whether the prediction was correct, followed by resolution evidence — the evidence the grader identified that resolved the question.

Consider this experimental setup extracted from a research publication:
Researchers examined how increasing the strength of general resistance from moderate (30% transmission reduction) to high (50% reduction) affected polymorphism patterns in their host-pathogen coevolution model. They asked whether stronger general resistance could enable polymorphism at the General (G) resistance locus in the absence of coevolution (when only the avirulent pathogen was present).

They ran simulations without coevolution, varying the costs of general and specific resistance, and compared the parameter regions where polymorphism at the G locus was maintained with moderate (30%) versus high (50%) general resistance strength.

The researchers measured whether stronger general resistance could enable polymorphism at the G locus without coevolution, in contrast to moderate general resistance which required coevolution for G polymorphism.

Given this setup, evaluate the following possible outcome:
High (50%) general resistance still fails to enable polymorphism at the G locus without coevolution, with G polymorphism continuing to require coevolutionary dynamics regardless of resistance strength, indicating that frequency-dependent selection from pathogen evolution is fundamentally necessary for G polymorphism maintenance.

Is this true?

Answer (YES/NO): NO